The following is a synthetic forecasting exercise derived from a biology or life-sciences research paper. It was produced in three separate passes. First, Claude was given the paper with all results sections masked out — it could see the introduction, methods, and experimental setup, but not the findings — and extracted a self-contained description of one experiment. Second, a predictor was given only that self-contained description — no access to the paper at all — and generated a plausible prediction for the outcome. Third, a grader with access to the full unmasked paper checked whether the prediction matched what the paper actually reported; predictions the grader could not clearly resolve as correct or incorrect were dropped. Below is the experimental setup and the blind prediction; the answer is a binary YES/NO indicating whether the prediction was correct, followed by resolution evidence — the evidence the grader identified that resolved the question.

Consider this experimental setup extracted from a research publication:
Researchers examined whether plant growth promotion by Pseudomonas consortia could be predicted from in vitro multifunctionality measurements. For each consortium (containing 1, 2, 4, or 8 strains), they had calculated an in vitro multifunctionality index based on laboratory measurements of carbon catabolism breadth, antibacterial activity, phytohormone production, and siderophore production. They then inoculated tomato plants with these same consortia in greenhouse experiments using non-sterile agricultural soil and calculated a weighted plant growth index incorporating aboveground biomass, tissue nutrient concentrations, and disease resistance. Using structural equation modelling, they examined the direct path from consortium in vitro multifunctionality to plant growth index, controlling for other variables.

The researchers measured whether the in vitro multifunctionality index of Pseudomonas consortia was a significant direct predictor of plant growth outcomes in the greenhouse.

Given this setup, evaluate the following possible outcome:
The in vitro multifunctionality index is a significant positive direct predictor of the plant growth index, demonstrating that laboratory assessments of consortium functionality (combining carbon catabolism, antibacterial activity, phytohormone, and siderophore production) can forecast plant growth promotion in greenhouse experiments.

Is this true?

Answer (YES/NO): NO